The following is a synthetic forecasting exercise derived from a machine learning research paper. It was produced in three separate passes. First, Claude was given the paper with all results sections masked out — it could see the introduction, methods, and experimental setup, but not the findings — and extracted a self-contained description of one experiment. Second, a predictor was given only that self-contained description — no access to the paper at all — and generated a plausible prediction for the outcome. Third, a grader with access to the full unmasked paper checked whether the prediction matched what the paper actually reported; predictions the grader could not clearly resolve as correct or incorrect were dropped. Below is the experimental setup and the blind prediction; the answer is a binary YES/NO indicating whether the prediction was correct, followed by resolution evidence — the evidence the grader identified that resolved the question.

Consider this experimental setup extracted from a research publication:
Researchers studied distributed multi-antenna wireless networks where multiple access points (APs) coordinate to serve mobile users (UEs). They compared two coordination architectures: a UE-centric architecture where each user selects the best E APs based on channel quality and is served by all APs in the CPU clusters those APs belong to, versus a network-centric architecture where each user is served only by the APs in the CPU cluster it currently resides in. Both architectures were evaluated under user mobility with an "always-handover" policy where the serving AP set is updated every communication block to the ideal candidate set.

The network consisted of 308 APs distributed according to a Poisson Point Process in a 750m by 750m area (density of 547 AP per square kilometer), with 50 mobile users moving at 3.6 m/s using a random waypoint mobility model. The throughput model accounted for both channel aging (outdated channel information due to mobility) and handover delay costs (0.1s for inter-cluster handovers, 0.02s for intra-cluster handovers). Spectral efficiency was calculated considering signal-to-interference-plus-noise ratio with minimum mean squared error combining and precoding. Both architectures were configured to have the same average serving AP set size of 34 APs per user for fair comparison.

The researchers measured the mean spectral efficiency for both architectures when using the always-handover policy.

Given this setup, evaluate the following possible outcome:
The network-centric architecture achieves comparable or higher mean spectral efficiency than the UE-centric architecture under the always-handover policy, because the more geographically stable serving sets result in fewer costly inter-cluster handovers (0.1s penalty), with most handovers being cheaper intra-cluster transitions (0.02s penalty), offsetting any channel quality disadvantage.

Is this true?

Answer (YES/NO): YES